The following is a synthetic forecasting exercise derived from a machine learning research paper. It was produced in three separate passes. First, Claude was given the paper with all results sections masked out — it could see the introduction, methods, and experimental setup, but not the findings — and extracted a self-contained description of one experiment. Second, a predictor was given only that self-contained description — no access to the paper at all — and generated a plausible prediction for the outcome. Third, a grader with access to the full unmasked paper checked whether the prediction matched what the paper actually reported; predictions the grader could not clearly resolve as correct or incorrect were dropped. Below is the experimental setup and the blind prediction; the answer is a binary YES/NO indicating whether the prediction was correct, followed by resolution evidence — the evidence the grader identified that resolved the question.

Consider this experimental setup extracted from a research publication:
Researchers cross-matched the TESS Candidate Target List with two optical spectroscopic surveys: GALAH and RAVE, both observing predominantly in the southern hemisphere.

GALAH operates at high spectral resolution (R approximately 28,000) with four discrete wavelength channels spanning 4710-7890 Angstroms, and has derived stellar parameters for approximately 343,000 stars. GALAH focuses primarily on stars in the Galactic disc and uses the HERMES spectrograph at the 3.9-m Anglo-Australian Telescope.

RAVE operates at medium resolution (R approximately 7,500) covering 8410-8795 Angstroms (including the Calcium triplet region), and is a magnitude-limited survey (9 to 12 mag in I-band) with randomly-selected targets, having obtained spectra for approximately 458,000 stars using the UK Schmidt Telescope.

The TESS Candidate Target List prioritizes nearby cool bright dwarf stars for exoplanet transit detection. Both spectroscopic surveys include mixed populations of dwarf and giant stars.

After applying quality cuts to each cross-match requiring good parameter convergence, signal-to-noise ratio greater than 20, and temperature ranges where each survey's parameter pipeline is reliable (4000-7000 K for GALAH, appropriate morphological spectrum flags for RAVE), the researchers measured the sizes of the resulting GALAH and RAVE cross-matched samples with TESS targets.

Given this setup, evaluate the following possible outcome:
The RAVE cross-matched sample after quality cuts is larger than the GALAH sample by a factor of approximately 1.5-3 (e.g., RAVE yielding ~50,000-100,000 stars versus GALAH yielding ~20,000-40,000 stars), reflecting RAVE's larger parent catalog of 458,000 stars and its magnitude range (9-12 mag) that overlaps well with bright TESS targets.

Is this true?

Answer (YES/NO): YES